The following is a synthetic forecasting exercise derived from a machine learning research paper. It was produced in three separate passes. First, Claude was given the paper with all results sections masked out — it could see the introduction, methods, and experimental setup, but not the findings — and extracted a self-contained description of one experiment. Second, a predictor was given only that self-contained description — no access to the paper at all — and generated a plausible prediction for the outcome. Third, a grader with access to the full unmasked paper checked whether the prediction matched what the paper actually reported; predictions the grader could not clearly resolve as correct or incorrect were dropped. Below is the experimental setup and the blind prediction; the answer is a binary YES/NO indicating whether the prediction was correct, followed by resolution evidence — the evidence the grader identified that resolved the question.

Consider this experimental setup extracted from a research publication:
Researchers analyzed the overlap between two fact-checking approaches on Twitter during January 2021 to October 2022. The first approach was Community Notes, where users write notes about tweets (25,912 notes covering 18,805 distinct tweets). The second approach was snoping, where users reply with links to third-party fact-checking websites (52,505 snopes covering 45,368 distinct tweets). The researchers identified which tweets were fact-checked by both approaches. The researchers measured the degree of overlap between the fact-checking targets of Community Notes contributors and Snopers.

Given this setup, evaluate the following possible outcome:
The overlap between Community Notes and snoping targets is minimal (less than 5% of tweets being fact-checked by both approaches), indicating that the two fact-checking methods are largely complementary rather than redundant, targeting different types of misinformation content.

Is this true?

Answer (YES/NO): YES